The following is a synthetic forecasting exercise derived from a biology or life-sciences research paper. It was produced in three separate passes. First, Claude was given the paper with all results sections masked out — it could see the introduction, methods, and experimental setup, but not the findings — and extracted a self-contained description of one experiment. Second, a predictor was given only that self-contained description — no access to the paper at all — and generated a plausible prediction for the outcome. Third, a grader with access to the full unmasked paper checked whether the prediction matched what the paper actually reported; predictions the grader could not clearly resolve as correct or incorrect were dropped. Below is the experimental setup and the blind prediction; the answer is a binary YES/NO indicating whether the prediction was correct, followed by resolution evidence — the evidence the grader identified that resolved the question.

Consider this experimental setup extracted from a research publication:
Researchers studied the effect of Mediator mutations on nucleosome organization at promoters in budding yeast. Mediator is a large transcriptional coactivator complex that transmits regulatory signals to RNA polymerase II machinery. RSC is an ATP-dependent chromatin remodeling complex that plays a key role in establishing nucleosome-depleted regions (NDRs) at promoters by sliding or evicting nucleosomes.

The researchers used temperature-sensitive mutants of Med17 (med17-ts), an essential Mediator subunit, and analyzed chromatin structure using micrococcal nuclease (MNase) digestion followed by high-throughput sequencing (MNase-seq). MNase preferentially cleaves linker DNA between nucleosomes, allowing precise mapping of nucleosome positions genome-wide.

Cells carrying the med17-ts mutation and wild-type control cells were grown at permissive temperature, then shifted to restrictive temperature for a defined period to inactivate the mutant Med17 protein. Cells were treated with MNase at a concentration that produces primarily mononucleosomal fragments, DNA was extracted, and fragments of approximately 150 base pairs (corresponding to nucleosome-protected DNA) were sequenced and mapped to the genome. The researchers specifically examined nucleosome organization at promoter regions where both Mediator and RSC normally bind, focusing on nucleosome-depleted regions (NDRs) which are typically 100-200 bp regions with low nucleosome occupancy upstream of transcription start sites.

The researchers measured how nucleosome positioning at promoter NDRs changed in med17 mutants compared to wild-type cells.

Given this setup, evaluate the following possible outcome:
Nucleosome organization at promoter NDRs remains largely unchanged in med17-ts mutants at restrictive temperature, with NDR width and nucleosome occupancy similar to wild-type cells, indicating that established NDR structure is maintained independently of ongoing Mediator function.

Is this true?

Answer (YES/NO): NO